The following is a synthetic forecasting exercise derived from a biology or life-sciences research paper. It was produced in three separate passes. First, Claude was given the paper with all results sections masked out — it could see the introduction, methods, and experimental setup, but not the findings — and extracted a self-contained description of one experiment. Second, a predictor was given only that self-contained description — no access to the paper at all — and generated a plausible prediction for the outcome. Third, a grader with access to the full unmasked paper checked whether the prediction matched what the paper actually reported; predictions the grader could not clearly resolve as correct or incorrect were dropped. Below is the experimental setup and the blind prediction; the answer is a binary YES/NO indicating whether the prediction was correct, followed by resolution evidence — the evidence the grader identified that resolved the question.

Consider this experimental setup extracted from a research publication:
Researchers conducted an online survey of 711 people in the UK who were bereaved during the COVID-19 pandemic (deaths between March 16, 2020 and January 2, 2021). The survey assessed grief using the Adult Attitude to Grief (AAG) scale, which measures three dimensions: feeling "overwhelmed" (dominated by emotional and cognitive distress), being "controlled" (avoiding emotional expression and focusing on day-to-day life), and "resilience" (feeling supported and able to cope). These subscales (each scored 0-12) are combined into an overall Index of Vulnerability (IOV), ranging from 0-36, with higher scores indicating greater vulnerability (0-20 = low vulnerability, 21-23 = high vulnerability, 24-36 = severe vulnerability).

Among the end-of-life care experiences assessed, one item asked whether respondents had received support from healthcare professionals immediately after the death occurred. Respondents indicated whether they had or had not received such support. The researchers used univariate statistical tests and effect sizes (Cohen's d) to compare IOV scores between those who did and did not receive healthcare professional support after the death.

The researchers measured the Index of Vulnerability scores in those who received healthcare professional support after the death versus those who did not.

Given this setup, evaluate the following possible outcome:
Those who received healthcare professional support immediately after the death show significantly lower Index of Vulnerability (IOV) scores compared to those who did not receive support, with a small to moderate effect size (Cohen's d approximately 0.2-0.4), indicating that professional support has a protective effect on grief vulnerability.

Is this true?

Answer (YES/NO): YES